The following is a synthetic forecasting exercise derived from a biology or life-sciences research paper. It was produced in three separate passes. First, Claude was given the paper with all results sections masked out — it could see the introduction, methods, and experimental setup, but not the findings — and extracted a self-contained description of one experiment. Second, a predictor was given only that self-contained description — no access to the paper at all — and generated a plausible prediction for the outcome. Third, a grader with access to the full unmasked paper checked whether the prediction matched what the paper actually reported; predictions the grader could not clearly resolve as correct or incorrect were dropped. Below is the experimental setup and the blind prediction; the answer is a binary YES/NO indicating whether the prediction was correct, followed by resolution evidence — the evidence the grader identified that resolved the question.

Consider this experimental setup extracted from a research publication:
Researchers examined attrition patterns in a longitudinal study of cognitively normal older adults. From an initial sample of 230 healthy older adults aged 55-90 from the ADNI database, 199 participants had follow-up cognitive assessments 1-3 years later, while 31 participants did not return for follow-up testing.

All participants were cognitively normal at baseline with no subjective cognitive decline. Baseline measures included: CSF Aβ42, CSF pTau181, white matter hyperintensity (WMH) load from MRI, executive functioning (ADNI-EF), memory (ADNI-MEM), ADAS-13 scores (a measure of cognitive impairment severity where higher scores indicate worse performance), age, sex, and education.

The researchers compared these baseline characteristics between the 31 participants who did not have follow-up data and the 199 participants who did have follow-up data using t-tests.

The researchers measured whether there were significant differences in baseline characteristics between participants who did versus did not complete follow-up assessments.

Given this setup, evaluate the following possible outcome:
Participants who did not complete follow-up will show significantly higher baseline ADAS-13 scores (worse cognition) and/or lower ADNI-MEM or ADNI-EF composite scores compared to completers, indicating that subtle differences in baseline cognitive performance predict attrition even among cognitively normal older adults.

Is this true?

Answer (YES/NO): YES